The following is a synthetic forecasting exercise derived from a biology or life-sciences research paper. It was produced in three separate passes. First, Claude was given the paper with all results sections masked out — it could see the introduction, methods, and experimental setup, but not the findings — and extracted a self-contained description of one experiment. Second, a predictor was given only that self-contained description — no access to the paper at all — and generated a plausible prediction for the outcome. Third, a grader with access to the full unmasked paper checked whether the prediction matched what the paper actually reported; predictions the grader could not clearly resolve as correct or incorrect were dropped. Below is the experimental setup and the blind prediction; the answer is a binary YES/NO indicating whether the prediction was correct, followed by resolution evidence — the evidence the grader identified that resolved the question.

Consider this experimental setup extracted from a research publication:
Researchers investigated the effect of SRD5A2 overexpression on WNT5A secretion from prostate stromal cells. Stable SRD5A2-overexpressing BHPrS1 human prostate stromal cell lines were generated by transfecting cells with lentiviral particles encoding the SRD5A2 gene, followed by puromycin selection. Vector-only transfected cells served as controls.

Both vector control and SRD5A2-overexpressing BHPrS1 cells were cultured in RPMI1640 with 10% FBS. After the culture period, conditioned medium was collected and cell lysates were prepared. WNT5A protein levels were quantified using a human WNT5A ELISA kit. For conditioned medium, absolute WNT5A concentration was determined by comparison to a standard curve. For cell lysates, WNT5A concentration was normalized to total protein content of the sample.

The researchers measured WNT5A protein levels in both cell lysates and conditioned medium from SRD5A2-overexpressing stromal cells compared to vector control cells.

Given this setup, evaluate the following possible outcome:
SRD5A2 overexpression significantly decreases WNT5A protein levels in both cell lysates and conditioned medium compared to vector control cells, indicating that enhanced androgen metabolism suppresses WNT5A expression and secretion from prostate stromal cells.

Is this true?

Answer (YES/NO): NO